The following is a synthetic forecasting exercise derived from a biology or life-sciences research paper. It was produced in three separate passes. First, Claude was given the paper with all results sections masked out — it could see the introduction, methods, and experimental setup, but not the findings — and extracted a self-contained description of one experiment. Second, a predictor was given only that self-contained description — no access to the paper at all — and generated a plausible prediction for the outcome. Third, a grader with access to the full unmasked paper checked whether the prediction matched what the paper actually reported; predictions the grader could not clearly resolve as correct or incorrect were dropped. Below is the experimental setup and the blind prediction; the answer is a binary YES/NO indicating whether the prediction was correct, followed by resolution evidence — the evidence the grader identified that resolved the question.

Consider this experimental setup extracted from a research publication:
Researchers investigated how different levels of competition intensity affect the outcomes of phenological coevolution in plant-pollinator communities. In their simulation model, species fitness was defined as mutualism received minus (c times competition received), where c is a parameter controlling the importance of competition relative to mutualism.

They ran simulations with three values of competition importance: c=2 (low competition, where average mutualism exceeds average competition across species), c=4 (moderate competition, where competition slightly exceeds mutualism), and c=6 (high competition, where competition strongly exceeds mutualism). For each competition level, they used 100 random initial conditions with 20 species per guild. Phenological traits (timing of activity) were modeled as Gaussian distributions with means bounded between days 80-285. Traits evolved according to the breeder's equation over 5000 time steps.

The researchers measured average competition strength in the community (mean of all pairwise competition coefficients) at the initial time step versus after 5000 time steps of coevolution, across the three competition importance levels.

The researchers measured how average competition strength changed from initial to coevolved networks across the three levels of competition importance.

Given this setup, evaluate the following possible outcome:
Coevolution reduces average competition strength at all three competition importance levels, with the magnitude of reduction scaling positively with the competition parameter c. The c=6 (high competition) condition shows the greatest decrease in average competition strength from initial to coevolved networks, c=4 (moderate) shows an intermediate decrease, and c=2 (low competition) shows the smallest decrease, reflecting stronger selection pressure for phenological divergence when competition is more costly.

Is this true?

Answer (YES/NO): NO